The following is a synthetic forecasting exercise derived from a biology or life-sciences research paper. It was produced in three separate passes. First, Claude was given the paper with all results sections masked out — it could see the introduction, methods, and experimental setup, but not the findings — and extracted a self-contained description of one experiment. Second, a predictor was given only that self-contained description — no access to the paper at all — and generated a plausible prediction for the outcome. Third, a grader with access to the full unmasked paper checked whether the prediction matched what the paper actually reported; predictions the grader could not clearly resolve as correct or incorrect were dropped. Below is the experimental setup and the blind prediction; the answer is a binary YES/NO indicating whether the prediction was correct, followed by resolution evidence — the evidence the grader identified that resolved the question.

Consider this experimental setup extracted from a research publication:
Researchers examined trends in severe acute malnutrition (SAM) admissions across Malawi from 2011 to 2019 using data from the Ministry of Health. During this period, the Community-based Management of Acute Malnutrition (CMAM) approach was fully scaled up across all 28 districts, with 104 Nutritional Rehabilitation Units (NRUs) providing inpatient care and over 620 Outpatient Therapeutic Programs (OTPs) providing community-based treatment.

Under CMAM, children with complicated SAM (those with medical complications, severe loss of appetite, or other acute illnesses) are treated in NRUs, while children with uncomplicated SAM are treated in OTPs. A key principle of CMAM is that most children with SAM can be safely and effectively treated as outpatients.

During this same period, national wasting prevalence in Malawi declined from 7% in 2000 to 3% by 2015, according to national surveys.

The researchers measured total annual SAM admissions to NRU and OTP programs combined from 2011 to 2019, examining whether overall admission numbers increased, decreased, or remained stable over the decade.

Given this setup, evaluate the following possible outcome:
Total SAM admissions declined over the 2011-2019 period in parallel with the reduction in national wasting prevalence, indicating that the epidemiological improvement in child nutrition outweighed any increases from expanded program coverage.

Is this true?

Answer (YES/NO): NO